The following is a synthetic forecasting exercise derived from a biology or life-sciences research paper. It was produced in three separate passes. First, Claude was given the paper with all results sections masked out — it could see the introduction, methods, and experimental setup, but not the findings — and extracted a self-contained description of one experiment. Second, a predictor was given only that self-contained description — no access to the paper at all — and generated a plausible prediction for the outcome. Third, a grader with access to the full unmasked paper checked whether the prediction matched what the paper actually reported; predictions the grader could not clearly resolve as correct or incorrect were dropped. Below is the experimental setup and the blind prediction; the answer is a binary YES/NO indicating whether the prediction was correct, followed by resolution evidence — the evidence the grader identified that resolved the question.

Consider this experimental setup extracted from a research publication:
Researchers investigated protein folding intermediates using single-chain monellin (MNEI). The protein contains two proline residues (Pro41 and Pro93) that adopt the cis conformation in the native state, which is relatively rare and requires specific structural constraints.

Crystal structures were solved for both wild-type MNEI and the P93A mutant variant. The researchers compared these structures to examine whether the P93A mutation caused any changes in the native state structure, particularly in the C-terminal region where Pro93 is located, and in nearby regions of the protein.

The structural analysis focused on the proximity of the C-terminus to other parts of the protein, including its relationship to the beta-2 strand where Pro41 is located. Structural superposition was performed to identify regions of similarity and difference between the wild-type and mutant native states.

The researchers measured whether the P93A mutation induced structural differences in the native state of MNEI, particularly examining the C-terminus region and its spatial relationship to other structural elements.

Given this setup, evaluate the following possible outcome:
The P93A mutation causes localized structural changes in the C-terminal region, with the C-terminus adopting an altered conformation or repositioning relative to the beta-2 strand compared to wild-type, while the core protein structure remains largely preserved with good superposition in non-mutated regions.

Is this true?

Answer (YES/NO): YES